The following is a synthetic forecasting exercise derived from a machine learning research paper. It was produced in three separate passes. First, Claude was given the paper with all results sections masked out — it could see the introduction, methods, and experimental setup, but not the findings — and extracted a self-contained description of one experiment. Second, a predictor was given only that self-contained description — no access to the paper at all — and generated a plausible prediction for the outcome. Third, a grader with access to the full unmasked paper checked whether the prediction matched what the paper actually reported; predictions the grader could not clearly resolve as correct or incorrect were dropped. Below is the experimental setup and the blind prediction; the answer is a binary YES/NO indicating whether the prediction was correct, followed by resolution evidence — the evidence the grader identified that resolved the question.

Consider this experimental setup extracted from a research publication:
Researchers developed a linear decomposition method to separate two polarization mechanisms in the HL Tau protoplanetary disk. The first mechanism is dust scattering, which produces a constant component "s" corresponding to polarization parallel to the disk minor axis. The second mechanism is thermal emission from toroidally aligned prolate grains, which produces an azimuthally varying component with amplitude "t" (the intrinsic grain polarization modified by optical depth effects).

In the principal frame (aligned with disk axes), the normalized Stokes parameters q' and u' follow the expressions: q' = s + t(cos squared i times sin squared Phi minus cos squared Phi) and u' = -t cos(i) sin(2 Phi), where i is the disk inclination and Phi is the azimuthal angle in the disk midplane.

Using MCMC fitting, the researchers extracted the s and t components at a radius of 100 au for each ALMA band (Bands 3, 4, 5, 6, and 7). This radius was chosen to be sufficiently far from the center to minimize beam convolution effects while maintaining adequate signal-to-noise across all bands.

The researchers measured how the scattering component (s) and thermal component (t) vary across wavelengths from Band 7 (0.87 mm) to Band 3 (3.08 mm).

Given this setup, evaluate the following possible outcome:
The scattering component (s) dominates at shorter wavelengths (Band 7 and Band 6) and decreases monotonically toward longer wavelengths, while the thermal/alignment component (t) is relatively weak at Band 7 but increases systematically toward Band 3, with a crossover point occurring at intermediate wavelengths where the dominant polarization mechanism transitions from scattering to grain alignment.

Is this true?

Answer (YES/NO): NO